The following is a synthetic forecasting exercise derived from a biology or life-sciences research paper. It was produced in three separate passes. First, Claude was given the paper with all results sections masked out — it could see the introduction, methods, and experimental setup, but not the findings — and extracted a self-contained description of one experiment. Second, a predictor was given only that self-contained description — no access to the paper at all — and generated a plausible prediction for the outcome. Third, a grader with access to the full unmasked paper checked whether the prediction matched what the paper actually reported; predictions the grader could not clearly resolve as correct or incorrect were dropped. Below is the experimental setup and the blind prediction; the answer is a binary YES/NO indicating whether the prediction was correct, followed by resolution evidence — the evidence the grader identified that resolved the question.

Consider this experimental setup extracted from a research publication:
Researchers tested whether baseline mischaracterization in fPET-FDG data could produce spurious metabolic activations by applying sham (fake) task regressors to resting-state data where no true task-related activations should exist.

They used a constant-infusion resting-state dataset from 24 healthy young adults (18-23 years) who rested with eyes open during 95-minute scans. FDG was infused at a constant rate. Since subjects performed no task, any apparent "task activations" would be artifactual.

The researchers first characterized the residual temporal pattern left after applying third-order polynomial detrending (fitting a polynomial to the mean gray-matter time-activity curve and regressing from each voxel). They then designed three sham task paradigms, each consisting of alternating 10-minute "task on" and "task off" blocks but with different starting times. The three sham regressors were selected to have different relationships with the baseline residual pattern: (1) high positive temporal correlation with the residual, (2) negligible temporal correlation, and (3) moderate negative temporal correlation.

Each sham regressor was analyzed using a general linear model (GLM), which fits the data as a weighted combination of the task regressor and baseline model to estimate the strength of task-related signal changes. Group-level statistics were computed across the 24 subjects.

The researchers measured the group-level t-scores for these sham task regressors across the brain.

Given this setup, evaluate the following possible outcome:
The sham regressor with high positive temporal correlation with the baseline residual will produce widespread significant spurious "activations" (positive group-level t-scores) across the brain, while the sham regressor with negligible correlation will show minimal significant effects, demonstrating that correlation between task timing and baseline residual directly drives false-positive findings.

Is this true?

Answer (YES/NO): YES